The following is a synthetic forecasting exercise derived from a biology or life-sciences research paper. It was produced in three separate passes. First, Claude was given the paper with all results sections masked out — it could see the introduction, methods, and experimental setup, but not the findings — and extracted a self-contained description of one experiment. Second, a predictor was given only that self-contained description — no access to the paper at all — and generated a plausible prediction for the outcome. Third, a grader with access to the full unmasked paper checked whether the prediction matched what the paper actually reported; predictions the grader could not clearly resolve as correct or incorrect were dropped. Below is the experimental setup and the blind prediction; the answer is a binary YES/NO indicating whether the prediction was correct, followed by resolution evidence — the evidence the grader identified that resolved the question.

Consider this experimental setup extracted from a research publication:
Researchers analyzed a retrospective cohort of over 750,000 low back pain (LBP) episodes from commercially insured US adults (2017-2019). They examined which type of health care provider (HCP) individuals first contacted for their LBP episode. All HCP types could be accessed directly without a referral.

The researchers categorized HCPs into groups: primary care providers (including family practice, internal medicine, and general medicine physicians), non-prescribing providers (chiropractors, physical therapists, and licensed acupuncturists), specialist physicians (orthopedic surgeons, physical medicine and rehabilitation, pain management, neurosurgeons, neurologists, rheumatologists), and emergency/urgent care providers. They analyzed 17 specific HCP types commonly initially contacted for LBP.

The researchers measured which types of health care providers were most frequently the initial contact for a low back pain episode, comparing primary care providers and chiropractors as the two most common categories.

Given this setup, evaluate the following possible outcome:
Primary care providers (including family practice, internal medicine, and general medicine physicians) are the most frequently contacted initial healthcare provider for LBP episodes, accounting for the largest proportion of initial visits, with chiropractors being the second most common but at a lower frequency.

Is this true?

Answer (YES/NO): YES